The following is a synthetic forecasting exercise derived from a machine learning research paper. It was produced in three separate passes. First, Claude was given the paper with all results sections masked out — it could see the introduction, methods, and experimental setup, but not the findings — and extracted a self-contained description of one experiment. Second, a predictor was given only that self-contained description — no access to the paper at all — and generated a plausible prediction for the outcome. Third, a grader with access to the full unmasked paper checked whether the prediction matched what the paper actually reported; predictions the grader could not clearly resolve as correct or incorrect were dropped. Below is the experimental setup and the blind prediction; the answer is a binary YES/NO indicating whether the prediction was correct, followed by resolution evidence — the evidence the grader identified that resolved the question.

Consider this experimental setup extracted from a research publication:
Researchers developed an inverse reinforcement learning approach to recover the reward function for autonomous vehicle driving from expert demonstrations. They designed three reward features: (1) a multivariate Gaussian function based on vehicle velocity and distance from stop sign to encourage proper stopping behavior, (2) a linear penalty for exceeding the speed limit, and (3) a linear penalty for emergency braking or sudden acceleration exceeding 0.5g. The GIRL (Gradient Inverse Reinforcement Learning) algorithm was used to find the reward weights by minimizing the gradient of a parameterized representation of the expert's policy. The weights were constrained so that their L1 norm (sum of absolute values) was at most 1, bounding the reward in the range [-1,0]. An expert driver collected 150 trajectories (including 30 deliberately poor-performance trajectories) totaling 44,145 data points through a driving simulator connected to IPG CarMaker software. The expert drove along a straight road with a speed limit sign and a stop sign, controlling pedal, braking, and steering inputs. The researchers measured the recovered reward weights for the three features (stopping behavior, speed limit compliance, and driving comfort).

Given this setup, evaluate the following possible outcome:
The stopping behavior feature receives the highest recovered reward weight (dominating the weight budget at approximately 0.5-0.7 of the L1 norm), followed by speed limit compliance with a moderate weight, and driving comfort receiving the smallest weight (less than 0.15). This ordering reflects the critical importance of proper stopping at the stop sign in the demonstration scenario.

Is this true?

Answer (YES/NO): NO